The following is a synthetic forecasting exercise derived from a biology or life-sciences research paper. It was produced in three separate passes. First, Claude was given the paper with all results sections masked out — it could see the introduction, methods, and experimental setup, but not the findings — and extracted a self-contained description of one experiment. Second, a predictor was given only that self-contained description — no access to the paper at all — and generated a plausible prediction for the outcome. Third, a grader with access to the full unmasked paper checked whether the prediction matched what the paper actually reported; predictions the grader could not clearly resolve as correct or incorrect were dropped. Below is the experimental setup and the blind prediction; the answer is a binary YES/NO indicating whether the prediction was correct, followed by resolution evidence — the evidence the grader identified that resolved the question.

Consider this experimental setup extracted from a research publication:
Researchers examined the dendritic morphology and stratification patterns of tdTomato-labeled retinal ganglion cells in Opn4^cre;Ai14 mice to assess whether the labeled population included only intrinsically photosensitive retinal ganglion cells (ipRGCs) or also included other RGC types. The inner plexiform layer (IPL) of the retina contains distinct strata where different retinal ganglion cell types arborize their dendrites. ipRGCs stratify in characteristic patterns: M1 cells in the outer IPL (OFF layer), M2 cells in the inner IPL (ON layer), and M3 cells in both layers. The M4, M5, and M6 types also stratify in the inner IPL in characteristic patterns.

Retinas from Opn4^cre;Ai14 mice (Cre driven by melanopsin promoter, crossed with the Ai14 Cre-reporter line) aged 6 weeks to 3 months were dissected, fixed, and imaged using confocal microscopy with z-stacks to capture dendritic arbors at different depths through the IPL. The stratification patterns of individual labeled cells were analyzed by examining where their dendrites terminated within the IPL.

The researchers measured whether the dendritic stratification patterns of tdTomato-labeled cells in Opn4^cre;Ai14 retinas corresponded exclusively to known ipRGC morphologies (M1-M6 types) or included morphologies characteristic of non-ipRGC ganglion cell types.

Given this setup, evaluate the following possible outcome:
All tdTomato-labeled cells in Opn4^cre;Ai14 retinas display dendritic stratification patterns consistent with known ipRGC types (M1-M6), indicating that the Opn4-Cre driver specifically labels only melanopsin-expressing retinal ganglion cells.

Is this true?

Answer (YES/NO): NO